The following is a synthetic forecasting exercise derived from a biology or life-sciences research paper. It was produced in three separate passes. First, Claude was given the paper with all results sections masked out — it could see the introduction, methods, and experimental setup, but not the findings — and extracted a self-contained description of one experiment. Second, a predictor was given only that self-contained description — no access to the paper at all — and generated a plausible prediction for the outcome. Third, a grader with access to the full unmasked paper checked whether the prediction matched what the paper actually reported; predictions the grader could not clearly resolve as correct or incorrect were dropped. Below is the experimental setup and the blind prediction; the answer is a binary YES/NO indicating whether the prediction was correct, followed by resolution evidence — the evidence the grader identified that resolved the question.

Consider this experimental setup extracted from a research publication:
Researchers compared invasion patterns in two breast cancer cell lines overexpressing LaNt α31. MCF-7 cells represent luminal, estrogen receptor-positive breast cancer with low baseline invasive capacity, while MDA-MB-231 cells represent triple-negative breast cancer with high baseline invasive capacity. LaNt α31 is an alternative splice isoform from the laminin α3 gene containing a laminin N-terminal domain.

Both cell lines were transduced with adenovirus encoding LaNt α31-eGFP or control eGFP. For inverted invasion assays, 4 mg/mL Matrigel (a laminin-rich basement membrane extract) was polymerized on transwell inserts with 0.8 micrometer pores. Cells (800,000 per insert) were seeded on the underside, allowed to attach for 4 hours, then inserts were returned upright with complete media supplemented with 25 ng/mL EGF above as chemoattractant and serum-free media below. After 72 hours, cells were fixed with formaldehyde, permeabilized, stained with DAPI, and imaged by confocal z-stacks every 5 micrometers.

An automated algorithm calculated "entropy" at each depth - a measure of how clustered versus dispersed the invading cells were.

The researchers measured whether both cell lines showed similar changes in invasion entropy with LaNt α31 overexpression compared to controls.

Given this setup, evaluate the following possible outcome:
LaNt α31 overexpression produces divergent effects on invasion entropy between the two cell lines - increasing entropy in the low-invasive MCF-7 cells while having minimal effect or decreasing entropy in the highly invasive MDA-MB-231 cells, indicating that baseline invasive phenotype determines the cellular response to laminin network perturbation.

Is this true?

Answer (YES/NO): NO